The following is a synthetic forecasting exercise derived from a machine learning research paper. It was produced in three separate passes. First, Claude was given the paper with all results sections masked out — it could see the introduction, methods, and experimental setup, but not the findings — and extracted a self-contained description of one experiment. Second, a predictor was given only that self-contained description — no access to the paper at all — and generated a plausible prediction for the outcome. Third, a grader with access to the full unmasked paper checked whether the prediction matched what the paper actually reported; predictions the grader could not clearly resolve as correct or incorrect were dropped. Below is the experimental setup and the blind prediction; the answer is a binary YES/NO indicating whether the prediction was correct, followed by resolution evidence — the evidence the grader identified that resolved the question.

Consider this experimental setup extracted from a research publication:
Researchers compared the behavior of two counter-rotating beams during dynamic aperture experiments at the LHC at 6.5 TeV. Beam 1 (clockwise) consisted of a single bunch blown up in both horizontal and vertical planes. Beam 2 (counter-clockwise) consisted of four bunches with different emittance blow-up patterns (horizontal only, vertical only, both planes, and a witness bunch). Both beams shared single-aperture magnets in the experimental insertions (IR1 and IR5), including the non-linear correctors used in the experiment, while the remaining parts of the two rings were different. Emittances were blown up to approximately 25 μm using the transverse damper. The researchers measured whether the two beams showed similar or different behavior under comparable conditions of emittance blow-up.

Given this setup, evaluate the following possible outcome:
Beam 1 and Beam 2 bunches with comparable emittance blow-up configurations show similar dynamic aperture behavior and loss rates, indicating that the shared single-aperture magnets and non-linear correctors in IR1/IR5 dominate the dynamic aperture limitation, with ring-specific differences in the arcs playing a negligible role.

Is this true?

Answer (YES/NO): NO